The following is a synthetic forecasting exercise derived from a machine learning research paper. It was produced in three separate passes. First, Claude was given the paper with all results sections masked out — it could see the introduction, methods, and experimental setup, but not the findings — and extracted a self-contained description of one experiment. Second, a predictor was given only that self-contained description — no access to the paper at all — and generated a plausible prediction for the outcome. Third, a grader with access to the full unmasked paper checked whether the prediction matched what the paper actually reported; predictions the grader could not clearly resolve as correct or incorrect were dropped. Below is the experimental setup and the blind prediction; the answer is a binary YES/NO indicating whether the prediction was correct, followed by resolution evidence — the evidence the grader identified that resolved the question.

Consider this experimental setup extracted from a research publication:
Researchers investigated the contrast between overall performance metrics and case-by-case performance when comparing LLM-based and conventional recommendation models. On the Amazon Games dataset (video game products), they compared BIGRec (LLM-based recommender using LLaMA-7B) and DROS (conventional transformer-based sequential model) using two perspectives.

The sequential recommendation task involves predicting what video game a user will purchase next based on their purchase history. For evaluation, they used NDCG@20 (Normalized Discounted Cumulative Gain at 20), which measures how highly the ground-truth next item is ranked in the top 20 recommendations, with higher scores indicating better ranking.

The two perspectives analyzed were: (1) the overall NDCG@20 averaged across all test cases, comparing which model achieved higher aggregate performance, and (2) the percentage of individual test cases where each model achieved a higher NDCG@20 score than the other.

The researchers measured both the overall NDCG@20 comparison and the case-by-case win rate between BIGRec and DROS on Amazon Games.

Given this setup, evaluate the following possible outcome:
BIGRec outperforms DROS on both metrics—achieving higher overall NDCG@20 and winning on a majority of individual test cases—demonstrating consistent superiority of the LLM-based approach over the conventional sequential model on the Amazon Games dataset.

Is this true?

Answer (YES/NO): YES